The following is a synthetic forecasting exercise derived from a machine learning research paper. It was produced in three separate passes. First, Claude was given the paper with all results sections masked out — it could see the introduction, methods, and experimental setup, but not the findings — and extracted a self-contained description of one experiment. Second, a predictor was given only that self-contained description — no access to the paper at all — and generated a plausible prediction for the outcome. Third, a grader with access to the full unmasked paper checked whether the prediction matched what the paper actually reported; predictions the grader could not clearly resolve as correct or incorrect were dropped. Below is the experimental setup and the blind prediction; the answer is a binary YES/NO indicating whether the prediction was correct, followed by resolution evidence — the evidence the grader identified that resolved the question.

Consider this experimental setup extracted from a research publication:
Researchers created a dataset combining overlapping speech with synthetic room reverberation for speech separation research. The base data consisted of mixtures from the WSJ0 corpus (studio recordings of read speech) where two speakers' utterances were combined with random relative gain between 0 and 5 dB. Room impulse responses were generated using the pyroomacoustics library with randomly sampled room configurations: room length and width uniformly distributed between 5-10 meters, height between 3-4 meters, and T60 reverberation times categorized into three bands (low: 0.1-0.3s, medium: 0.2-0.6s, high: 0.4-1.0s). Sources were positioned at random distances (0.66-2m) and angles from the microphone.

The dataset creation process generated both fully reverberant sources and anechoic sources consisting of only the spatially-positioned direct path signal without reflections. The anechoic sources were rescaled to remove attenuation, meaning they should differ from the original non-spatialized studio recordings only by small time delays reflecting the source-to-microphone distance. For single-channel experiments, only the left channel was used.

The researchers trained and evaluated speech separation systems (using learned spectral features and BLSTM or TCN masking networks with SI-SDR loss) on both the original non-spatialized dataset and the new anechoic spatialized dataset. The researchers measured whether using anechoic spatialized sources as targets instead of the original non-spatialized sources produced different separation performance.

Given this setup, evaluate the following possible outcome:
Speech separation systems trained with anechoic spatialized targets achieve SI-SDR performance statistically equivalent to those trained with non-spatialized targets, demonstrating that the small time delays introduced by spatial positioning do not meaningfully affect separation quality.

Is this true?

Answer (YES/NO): YES